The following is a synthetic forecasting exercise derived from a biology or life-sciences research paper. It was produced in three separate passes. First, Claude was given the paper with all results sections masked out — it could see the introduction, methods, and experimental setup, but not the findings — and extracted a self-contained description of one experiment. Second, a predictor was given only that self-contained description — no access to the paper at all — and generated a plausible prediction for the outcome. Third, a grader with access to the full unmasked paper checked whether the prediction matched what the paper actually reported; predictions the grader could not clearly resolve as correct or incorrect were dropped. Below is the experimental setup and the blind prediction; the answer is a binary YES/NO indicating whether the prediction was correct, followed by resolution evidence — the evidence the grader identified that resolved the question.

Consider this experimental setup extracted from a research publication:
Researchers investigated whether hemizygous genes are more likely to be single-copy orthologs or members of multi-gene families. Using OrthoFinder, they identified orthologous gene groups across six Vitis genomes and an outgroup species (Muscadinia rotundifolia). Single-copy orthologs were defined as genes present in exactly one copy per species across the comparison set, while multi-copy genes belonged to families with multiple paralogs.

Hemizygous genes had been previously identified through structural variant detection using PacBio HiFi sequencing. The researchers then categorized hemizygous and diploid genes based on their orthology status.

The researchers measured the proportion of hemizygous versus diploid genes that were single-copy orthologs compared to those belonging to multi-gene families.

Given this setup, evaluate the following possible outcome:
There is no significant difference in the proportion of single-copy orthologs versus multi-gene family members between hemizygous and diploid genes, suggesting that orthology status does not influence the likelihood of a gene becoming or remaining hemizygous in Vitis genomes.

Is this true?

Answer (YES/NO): NO